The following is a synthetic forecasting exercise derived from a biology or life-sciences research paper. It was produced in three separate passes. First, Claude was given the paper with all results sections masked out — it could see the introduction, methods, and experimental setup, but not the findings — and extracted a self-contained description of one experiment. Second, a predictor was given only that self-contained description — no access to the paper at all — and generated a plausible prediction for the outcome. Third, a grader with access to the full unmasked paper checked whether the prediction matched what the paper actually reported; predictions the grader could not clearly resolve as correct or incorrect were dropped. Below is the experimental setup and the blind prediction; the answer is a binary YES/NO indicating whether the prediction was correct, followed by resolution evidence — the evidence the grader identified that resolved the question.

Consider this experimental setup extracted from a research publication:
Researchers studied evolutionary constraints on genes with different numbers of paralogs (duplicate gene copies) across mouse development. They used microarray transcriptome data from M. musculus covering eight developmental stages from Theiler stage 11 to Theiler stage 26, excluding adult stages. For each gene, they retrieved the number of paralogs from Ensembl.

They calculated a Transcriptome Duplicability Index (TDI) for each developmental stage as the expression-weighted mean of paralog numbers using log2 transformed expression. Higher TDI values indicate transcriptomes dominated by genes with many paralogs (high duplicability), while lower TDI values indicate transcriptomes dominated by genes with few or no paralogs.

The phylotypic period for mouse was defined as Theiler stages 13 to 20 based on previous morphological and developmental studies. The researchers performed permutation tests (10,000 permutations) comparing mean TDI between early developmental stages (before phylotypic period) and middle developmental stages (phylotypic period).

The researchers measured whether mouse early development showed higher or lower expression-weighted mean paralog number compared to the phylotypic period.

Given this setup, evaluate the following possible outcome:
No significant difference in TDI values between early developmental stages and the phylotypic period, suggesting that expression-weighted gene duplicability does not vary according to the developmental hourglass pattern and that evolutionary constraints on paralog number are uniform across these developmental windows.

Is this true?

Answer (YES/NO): NO